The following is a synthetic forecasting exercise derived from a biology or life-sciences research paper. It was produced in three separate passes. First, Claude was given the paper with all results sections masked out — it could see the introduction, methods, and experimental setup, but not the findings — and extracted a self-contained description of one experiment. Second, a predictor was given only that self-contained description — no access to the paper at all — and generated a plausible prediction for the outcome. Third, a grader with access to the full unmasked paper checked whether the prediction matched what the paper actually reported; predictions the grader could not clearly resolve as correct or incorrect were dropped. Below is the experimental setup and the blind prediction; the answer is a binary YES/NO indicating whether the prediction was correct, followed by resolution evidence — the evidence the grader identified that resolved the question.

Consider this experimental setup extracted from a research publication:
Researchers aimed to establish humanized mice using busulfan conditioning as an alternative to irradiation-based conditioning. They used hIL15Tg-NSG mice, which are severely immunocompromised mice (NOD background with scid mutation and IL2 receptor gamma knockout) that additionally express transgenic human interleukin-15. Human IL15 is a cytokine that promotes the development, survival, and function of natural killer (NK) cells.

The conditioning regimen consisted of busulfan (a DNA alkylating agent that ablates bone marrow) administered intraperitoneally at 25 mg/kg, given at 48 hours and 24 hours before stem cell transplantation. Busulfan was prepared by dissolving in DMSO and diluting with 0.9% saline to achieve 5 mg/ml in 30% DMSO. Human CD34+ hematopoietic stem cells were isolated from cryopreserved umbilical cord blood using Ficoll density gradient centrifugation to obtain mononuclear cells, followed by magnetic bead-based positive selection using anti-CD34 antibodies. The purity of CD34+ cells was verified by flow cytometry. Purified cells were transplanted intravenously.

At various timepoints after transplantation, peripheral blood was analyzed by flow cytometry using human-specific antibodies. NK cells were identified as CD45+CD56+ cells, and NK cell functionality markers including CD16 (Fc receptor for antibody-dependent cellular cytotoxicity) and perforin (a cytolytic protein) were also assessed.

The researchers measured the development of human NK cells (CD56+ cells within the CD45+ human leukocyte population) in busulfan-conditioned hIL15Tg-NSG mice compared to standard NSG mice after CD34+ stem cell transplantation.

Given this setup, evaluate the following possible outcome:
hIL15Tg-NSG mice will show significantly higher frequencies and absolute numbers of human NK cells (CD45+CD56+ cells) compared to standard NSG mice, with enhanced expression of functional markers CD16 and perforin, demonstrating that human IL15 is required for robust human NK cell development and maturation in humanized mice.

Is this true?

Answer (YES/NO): YES